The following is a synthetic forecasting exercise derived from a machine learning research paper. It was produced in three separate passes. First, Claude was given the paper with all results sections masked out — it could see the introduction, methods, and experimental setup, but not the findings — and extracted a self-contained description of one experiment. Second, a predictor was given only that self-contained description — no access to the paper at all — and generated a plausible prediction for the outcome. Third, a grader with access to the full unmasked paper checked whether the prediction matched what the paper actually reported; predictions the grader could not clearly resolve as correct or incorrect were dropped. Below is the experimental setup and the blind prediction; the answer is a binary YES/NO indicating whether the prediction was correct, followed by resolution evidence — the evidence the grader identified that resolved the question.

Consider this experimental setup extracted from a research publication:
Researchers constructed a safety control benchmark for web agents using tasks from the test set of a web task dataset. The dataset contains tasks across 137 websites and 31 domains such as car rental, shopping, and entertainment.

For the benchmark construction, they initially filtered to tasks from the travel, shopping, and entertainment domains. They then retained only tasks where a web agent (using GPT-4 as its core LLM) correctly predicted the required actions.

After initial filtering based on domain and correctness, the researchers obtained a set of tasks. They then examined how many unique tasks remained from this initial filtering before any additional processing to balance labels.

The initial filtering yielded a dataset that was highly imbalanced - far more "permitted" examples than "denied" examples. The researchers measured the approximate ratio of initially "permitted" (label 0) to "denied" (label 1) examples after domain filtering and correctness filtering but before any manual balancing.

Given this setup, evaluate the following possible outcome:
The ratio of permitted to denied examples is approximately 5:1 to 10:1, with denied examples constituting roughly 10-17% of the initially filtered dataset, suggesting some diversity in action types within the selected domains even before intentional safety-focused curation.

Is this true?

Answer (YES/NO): NO